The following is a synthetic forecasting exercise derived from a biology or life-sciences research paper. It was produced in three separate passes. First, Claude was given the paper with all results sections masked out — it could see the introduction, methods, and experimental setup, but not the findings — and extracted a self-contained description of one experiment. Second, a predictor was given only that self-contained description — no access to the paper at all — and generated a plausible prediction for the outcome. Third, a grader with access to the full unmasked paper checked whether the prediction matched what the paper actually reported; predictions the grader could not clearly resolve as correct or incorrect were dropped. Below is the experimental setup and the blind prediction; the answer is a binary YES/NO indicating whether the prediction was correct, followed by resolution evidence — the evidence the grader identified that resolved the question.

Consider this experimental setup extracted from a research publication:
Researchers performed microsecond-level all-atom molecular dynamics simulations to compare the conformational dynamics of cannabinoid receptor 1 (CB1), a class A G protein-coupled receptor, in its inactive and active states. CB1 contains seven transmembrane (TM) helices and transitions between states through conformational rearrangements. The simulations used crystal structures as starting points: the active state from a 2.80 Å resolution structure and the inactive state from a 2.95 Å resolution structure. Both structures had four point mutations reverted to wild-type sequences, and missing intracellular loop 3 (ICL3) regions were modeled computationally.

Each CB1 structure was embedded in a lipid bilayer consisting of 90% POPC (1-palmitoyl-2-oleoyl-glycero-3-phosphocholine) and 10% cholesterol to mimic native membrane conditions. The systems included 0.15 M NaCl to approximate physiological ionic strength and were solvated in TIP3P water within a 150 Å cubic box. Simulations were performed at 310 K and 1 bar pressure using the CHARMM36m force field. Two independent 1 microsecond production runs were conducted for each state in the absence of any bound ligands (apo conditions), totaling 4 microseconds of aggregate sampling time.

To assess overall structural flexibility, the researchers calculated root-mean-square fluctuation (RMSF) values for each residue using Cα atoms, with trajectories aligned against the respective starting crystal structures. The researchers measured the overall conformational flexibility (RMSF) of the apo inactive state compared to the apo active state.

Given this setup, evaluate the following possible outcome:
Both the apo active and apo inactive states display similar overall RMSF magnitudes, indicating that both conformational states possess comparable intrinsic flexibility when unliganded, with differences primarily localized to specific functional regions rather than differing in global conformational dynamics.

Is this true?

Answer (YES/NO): NO